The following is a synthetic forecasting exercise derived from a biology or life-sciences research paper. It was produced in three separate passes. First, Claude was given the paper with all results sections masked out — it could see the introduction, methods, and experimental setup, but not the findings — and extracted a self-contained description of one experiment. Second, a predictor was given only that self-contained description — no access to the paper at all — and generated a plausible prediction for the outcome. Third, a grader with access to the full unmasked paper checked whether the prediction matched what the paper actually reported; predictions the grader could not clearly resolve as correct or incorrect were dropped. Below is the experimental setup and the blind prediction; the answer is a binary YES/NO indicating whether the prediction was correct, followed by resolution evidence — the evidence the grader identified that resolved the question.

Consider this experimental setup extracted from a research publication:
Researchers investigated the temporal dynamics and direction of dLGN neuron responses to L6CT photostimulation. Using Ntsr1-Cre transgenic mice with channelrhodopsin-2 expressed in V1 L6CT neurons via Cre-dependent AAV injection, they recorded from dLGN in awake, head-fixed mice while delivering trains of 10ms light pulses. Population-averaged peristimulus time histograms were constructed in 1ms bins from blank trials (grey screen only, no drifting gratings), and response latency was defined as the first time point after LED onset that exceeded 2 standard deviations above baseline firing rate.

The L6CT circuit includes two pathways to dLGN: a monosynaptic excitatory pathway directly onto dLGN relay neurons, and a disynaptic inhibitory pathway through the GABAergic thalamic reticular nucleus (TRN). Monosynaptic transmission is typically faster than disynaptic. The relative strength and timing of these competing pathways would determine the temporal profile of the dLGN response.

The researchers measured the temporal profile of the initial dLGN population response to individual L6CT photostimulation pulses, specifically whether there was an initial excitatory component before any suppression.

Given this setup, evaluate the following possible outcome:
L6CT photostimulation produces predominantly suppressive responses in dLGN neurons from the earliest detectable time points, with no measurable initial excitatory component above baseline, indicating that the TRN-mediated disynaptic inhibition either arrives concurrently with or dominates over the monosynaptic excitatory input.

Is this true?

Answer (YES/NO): NO